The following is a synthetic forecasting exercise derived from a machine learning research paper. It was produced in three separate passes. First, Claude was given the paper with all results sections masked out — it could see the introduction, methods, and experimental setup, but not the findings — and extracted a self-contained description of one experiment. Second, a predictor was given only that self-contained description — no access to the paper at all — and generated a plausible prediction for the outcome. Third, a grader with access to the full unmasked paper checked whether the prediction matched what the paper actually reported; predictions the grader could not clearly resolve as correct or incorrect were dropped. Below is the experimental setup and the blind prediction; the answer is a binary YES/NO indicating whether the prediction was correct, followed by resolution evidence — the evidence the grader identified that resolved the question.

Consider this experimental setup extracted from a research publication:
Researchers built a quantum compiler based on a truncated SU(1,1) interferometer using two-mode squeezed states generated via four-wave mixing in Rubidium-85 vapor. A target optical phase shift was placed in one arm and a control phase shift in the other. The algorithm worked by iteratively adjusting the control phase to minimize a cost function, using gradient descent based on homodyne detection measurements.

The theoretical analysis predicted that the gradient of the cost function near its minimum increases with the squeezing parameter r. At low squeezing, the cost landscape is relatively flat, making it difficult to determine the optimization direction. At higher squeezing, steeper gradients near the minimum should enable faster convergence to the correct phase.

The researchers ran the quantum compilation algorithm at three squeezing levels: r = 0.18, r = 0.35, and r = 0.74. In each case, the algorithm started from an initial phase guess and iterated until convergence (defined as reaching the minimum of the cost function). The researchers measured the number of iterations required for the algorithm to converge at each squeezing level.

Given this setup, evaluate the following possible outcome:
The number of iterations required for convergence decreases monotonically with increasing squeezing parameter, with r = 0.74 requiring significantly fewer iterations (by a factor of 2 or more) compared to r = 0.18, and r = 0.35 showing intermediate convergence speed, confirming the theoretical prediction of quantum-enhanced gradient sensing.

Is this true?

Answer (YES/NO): YES